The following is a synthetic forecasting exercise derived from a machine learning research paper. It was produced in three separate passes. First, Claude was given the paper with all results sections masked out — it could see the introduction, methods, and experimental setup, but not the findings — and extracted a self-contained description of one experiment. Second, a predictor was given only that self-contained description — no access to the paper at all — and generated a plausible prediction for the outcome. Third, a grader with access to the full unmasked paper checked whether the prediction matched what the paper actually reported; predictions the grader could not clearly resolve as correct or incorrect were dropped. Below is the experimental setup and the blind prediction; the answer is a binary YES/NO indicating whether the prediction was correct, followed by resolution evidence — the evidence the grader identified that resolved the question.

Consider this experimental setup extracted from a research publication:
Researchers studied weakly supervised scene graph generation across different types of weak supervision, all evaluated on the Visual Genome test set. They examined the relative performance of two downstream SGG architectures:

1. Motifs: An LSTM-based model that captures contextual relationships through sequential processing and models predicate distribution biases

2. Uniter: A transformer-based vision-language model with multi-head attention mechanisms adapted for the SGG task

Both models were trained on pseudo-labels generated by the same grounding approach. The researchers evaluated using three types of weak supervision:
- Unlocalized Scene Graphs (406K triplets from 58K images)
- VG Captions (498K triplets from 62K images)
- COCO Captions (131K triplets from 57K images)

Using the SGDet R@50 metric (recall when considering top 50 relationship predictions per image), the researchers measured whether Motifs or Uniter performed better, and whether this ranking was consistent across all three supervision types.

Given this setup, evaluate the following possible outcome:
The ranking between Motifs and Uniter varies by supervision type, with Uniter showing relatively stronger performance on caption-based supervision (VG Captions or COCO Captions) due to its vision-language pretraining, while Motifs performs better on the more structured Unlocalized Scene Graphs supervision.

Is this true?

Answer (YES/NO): NO